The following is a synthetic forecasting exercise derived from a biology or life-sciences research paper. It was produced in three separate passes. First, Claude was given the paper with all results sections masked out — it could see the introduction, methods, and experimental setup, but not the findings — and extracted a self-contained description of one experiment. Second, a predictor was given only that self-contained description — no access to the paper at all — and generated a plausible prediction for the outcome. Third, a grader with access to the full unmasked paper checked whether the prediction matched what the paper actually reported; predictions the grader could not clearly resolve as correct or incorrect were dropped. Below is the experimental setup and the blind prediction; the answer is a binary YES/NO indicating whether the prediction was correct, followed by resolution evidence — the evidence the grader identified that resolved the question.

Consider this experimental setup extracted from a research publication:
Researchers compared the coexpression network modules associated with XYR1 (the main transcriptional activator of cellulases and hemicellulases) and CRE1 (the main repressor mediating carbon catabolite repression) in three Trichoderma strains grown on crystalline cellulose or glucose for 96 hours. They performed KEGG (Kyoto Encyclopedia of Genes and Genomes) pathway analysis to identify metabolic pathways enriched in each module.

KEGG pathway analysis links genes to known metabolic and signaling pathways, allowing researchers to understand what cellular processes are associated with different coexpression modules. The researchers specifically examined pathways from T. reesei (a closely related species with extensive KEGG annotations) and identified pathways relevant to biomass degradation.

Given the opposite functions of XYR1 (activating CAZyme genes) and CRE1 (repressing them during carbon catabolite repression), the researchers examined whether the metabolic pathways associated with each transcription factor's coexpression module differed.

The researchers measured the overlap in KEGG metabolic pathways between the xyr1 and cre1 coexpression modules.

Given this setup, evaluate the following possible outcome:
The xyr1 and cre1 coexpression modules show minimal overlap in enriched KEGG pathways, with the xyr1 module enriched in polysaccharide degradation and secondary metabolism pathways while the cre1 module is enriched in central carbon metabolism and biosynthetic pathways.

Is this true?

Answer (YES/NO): NO